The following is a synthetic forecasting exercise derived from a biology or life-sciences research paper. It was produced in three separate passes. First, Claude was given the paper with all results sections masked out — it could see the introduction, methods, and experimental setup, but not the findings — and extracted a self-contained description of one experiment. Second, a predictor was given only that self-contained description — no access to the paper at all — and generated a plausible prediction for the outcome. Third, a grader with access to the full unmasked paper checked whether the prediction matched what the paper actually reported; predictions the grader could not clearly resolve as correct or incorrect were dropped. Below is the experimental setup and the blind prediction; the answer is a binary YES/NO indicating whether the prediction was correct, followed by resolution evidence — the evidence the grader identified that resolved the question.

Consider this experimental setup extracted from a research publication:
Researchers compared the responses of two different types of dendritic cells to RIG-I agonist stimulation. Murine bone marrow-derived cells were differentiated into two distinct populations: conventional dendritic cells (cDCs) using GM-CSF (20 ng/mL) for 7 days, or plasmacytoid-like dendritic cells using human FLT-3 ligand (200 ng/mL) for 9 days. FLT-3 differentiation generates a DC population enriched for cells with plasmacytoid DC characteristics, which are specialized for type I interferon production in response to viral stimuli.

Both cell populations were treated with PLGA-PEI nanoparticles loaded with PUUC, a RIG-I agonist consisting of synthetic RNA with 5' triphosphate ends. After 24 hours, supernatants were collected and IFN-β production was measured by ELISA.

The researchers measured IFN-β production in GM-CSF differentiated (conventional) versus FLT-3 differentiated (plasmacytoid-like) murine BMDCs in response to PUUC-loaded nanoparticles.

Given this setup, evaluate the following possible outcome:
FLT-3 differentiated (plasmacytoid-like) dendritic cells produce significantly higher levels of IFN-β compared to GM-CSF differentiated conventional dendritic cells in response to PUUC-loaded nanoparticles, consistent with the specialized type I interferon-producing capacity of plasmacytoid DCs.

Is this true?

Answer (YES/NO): NO